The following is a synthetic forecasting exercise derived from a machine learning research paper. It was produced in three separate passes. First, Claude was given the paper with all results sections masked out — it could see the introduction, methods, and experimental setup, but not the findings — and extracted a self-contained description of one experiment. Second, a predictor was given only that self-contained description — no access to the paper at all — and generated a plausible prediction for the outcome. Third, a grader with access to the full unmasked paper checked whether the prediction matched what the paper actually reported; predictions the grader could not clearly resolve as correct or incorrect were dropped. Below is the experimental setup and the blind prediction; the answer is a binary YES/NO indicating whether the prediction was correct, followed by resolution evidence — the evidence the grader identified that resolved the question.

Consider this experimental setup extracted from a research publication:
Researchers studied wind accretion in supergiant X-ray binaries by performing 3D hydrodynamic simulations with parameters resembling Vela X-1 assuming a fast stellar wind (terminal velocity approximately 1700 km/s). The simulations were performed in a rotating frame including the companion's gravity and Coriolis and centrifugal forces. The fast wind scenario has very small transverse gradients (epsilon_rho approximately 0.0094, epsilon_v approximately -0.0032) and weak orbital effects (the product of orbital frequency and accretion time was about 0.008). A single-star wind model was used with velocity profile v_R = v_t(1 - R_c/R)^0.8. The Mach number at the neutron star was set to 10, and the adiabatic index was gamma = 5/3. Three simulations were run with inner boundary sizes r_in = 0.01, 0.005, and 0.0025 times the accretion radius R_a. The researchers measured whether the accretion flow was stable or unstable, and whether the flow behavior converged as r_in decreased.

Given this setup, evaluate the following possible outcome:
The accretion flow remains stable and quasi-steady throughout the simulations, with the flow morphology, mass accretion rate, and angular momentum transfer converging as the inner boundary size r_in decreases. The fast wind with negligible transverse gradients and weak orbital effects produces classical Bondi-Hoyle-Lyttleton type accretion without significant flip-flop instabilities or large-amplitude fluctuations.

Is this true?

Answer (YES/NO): YES